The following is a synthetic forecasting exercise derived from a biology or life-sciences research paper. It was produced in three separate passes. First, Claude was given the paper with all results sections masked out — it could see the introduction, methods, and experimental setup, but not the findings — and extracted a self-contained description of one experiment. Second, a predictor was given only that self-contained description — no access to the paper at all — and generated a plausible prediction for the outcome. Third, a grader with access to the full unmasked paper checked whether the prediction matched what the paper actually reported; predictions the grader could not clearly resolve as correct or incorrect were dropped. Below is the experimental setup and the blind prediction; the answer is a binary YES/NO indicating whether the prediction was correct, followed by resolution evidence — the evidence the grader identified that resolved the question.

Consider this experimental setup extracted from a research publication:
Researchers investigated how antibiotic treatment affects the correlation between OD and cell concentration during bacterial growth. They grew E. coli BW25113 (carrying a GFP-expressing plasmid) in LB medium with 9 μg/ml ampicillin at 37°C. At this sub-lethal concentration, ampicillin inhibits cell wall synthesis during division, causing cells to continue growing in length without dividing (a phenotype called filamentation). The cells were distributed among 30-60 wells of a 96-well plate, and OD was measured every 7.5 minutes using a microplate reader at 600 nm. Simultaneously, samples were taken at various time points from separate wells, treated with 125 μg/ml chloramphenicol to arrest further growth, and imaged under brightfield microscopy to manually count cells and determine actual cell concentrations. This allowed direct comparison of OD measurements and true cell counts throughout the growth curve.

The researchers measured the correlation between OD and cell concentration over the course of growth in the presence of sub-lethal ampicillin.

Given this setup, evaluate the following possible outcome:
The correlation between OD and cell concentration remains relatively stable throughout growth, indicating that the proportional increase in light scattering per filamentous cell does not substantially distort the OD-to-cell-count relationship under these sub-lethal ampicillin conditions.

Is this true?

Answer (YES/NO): NO